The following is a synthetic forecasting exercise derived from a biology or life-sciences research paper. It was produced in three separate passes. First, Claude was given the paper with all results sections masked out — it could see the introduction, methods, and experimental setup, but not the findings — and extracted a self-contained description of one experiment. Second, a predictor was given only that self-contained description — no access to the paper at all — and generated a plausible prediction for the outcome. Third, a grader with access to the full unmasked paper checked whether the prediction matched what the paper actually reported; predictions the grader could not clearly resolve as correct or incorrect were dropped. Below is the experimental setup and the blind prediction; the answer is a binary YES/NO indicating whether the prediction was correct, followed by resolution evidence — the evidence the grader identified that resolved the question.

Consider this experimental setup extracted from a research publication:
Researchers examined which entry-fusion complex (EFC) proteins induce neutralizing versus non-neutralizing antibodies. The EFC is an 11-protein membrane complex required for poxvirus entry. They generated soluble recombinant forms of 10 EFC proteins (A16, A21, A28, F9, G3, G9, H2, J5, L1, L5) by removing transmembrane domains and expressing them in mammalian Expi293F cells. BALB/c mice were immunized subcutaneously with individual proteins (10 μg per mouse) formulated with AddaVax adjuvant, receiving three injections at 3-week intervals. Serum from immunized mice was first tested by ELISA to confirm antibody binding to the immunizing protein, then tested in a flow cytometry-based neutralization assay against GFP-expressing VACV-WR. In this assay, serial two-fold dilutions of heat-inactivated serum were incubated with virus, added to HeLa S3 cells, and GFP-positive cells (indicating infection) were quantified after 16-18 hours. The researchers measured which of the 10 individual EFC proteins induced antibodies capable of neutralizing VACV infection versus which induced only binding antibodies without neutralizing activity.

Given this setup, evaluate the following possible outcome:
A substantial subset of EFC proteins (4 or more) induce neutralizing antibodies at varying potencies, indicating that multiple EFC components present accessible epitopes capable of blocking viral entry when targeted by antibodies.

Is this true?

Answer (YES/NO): YES